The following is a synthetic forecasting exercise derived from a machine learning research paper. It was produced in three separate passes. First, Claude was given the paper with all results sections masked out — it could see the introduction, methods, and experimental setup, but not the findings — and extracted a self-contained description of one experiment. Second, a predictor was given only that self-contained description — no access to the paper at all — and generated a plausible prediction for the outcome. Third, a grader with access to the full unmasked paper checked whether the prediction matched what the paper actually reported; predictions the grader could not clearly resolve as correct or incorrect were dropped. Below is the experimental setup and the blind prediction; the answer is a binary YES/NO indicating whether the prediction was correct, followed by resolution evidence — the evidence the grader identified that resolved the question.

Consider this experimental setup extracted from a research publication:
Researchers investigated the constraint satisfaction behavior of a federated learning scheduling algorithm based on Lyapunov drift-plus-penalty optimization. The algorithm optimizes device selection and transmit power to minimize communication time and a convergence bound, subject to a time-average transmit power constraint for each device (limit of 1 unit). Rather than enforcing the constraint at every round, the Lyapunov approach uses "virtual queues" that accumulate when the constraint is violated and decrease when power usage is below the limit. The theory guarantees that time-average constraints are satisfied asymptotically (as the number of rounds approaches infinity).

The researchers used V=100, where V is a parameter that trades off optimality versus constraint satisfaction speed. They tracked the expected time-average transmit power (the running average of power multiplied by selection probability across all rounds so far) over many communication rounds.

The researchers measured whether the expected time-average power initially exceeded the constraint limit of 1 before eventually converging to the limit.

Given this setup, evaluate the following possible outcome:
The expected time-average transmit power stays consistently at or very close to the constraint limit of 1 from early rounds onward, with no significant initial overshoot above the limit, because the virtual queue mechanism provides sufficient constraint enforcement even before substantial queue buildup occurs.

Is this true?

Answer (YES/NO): NO